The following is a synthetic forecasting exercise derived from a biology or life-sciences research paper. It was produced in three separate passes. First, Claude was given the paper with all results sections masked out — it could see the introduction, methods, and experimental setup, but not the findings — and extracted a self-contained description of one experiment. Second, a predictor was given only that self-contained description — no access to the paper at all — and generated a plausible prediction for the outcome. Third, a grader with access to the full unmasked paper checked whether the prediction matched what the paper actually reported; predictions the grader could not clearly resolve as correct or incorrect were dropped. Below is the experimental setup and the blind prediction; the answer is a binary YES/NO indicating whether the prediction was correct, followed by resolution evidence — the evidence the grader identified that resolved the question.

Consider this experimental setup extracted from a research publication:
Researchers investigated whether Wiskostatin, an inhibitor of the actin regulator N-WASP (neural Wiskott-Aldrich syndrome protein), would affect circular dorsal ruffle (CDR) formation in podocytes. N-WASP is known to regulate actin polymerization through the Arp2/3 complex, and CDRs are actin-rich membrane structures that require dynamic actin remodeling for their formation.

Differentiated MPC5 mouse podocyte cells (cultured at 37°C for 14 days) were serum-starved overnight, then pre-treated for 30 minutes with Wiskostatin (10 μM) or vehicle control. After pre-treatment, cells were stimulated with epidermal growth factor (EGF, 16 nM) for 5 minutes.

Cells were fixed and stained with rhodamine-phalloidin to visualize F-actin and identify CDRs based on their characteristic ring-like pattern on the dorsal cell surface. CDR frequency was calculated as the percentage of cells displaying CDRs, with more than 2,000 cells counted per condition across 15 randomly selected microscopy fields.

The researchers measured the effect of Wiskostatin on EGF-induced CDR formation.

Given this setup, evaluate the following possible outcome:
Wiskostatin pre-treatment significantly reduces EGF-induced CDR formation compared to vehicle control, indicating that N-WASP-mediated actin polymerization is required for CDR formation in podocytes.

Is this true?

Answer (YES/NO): YES